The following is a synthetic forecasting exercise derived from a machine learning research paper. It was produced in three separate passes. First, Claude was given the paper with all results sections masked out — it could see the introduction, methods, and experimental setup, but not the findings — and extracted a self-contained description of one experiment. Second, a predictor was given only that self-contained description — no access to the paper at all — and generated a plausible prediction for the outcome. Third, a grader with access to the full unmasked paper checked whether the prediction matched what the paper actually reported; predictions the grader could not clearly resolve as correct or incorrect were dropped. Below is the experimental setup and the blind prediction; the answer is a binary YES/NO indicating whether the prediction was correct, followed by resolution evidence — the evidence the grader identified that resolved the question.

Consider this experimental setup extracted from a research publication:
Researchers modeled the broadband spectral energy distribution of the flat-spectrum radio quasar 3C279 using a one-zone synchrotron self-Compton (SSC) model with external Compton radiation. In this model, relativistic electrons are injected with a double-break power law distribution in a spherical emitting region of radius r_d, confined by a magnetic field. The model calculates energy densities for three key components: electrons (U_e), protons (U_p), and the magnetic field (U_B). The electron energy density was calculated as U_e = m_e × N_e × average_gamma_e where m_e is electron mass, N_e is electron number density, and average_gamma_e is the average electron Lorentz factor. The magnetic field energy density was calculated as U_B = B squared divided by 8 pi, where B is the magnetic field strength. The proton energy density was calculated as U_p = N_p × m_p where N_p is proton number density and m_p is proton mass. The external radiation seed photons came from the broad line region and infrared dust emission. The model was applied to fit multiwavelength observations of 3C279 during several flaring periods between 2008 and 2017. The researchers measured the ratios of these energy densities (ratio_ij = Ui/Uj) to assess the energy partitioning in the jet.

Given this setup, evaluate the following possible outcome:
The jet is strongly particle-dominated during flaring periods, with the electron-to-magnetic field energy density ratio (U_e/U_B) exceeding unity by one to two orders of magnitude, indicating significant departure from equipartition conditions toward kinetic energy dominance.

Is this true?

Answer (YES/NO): NO